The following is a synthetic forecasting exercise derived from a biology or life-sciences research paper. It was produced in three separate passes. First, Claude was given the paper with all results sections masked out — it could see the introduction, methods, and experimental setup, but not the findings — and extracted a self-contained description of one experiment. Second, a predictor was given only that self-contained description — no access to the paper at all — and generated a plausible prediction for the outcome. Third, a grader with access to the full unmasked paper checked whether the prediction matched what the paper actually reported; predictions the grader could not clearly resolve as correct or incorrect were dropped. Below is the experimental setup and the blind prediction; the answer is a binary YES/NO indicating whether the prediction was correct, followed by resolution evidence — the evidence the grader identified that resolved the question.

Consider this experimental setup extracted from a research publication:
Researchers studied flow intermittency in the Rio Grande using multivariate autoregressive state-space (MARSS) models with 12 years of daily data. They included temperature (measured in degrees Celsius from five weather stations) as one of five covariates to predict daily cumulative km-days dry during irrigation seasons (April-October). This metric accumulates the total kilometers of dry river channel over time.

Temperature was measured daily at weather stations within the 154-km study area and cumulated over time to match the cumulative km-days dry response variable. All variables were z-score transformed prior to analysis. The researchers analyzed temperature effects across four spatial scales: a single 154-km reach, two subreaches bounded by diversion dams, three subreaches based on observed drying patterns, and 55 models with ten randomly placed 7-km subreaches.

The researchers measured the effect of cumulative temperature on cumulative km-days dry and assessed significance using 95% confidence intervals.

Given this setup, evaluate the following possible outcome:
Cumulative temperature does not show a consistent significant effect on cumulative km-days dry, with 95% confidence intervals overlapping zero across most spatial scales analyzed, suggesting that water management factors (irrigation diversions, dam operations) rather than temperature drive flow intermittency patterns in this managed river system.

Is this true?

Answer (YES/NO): NO